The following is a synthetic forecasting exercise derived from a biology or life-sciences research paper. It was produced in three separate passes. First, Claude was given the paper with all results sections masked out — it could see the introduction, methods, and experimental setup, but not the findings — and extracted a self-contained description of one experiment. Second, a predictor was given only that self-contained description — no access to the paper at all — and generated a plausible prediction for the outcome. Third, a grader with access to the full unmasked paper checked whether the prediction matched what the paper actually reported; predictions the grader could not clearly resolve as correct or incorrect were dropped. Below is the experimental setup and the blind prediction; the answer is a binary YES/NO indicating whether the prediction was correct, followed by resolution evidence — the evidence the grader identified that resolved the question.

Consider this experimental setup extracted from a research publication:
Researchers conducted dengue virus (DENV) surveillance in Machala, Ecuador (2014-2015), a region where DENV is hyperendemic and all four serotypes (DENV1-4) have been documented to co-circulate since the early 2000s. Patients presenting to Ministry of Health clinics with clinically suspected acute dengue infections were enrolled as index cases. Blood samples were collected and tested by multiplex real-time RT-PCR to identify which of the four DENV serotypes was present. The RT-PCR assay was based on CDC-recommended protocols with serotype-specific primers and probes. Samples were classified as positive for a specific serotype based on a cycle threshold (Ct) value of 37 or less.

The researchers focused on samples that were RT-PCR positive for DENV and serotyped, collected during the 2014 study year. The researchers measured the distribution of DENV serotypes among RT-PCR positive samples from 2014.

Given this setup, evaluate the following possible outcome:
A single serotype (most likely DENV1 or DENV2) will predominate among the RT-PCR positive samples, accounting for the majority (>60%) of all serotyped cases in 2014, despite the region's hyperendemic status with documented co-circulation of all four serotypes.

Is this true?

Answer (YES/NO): YES